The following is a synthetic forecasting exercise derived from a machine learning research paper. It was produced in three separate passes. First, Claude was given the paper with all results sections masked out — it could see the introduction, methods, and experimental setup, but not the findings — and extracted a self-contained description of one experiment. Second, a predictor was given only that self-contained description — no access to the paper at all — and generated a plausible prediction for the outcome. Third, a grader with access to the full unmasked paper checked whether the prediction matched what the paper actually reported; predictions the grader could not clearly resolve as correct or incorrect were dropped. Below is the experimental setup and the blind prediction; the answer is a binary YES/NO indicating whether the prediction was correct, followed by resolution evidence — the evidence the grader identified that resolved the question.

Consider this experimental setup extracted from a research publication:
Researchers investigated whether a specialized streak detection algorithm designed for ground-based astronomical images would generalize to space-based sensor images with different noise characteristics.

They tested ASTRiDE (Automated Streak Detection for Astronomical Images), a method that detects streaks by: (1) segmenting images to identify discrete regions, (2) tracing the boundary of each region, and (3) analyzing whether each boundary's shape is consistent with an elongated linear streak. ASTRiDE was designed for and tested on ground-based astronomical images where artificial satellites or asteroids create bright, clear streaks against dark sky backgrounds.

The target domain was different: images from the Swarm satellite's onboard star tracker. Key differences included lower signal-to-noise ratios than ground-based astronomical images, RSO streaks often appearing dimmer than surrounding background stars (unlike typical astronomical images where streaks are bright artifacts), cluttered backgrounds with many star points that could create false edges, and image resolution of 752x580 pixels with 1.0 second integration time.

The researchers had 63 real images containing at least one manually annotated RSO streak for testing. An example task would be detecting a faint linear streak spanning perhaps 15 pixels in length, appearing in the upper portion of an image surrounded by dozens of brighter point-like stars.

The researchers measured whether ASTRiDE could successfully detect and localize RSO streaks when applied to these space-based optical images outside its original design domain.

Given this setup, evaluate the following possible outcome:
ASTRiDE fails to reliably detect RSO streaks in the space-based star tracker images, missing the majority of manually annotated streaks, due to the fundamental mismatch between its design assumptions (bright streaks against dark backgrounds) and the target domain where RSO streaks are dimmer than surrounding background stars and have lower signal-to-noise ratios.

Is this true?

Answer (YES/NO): YES